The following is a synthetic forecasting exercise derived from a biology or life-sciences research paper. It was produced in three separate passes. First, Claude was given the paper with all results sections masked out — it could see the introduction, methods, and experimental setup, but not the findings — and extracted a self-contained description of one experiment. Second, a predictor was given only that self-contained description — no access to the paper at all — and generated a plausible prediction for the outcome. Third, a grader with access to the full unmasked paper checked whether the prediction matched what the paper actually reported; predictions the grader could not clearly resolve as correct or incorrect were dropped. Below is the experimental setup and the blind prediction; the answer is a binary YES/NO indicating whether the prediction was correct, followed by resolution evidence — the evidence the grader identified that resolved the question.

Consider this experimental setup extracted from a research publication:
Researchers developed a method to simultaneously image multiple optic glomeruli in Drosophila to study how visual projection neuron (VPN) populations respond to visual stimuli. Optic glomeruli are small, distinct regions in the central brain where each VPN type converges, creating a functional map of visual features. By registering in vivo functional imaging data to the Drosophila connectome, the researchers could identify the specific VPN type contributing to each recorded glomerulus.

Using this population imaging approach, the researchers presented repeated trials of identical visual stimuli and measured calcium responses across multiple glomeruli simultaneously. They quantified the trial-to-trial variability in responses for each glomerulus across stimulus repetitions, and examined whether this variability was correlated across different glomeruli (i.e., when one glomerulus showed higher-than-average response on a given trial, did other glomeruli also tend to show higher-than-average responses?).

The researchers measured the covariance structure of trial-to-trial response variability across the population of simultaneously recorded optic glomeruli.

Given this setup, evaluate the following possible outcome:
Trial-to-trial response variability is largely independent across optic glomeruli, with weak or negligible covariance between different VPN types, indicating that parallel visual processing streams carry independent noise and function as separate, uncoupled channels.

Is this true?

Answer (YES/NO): NO